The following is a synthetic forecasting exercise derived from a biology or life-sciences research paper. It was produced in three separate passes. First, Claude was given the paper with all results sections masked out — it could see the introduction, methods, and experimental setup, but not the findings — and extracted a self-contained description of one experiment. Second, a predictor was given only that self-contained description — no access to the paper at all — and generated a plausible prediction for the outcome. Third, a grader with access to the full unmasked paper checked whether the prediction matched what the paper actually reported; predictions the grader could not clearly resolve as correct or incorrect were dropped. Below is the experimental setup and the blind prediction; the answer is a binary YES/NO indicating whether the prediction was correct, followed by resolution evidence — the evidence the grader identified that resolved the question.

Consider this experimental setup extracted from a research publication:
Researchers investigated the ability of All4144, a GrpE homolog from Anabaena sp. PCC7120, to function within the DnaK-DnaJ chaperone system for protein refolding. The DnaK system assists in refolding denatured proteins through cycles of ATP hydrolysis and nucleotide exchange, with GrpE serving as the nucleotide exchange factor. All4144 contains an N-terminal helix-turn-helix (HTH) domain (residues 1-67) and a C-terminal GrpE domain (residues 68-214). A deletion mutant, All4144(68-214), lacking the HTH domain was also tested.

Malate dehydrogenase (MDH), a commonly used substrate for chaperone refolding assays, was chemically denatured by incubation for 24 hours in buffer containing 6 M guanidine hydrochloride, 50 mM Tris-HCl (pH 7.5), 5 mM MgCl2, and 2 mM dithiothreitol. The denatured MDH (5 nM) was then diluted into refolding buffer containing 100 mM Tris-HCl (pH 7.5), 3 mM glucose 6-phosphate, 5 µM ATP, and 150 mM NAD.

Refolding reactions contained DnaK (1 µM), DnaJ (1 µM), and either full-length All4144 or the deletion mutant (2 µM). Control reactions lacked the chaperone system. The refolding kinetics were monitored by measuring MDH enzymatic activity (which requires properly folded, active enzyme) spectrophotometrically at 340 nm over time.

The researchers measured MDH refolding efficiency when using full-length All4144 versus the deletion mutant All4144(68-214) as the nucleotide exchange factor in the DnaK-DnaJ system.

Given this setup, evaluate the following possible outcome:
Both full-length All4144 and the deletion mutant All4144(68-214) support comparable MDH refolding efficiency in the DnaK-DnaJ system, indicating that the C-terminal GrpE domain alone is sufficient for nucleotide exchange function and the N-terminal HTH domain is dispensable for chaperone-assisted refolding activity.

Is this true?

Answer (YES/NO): YES